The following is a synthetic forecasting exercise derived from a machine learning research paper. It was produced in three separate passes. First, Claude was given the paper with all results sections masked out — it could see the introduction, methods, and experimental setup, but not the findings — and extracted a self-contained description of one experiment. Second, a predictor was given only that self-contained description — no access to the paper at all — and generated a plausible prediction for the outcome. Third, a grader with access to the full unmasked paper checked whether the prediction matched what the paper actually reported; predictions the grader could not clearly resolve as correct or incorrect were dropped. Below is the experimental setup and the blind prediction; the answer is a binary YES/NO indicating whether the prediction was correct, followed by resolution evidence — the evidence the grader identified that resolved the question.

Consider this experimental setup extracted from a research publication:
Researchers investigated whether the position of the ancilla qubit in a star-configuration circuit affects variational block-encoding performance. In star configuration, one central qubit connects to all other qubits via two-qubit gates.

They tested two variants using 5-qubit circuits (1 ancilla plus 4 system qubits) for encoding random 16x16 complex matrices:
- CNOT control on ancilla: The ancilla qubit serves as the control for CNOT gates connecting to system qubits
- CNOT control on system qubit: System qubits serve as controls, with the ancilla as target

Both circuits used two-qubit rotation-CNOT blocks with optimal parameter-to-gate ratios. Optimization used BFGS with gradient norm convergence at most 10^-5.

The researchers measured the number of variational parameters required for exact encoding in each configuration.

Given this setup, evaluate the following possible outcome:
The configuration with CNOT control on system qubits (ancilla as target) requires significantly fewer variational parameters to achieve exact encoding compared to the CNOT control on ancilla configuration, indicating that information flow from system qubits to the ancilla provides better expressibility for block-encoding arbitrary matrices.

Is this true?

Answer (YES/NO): NO